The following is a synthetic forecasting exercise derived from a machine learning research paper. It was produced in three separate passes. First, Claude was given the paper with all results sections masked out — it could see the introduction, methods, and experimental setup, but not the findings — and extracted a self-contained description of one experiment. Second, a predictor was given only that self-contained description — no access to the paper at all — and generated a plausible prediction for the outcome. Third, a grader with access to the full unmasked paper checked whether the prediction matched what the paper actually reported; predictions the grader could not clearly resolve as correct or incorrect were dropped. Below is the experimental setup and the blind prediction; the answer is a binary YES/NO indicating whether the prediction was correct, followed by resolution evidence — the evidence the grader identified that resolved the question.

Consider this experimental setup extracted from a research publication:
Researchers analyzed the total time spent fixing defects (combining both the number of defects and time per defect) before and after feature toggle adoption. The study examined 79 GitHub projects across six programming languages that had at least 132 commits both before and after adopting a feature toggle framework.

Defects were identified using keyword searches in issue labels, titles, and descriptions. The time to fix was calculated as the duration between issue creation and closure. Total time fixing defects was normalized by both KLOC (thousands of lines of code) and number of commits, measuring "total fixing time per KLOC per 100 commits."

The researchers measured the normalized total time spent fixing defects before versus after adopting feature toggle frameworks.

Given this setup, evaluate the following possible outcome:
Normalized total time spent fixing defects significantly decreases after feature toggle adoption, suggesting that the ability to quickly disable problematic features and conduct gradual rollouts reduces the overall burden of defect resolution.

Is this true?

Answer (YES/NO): NO